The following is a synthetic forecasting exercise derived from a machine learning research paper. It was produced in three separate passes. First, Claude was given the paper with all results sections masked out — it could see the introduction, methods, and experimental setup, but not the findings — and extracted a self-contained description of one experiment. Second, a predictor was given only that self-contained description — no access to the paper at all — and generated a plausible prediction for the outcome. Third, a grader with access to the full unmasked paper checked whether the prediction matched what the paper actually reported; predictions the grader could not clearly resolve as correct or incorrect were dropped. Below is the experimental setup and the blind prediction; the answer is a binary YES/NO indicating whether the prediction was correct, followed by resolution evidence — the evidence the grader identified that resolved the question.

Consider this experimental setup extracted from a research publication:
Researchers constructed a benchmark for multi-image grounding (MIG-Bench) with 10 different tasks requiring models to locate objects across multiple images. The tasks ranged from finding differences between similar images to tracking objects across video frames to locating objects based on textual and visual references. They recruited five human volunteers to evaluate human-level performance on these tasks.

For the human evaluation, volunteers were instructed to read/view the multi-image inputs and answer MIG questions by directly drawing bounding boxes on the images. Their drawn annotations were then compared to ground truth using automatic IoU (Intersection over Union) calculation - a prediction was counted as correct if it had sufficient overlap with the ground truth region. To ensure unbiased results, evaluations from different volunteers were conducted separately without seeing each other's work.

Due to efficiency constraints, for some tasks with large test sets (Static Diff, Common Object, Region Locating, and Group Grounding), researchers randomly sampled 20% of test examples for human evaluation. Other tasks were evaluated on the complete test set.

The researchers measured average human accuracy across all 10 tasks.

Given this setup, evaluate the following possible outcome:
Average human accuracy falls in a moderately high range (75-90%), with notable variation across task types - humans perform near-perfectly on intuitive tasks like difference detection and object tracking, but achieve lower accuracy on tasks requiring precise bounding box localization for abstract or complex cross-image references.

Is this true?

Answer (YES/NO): NO